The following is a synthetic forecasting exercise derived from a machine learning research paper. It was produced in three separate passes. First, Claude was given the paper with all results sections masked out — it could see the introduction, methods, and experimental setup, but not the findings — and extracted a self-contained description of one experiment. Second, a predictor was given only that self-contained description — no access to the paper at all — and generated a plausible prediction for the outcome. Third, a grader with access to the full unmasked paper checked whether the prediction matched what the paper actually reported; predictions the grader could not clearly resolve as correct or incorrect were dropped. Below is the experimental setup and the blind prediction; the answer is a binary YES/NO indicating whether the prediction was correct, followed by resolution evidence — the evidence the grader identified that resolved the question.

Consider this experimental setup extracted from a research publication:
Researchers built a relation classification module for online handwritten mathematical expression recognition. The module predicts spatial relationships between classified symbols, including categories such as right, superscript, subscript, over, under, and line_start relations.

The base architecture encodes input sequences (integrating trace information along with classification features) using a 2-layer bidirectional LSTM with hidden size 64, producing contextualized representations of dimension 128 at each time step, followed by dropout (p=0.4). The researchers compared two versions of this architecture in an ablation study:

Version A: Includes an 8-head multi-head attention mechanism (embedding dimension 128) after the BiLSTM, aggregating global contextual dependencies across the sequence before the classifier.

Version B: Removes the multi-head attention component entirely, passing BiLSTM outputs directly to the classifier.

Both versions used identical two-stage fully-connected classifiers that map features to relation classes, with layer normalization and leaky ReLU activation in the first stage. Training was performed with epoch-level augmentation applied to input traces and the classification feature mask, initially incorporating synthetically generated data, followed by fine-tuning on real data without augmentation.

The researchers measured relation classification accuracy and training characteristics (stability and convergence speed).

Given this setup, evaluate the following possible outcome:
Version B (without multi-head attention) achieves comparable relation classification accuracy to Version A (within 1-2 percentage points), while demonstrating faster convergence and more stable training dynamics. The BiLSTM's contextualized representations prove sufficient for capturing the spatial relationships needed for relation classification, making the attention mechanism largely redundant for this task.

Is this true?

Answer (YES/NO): YES